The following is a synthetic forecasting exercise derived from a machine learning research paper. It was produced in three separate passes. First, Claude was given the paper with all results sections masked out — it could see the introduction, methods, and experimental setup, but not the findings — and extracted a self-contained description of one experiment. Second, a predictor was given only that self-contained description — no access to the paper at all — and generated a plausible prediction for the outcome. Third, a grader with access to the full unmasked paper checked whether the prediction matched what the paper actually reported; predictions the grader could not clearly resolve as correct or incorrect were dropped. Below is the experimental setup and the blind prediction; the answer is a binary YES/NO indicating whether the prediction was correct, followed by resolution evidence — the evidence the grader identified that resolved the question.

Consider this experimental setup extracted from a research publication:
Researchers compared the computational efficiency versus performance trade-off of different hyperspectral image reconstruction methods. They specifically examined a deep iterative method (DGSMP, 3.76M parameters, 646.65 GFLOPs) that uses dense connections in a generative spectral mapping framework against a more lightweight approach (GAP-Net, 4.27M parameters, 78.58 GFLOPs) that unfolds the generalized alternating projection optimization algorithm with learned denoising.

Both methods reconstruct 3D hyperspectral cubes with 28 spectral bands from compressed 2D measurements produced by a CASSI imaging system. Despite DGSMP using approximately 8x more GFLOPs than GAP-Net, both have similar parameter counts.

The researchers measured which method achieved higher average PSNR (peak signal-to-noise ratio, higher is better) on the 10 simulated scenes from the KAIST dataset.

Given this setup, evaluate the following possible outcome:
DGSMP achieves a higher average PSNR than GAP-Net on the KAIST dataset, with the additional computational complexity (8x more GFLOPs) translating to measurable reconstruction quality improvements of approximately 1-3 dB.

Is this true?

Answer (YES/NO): NO